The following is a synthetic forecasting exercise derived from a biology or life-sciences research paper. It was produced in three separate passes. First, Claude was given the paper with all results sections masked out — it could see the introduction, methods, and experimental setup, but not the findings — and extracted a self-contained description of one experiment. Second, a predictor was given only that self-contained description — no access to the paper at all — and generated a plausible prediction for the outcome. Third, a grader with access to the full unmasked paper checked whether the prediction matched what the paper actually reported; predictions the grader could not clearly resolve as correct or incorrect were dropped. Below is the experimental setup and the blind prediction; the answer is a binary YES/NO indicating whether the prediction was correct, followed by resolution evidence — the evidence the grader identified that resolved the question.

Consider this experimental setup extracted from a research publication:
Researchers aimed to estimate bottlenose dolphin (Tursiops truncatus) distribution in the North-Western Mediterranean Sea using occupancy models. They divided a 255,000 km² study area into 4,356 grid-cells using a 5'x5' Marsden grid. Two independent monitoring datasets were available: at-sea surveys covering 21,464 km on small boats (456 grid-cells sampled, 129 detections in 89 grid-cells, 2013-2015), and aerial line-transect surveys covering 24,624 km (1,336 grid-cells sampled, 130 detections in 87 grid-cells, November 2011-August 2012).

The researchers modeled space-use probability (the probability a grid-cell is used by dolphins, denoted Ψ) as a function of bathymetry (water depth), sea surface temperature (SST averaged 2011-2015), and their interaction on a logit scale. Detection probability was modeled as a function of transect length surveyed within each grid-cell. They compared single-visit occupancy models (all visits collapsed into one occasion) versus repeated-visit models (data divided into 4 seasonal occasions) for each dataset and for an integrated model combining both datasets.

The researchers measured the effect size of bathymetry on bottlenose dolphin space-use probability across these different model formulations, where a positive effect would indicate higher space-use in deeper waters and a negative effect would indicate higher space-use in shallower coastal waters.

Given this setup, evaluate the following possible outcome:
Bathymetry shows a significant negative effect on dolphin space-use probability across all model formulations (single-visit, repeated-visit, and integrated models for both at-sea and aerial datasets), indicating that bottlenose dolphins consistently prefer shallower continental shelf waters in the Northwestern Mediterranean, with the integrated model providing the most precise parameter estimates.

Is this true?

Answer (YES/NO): NO